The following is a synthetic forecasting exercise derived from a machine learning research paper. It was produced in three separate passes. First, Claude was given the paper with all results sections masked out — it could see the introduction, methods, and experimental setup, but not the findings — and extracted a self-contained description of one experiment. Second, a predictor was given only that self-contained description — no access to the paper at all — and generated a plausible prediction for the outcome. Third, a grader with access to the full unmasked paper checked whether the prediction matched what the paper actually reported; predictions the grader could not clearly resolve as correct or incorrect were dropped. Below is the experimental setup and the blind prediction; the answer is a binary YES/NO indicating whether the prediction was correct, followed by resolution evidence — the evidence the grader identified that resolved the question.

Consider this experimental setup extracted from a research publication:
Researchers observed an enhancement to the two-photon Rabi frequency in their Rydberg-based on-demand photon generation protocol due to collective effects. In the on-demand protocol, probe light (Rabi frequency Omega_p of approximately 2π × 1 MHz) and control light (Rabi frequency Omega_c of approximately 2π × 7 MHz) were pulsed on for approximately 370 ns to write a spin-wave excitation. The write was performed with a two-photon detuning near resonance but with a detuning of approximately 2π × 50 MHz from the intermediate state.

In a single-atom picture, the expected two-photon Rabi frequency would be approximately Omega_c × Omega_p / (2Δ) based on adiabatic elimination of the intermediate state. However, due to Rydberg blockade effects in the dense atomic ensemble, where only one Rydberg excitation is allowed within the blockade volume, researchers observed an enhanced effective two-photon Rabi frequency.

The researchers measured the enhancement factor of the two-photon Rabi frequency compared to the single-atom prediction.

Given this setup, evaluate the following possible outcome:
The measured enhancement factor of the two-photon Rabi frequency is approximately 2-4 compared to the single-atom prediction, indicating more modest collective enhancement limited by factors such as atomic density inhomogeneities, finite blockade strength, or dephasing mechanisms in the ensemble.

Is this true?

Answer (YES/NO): NO